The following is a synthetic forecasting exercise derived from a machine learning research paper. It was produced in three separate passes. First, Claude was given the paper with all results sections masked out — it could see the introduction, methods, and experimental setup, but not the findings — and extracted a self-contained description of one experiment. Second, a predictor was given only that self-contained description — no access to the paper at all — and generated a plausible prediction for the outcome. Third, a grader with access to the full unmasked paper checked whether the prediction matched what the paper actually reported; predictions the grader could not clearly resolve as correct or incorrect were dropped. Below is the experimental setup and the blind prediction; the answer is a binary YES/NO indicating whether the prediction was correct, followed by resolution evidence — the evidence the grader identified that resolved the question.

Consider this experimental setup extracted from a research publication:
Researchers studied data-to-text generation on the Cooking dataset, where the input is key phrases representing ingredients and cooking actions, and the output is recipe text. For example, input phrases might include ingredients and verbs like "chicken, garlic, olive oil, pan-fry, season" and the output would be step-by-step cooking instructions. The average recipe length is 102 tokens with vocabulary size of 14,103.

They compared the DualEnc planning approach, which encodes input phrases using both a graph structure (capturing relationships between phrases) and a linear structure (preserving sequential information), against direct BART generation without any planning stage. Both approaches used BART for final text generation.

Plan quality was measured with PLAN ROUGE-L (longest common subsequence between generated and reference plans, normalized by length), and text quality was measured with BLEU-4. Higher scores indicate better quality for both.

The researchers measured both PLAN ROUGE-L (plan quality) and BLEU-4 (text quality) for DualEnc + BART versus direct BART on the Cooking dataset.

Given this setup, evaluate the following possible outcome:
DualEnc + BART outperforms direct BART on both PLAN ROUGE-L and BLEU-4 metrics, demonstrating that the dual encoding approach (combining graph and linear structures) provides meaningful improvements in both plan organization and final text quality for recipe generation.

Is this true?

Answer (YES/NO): NO